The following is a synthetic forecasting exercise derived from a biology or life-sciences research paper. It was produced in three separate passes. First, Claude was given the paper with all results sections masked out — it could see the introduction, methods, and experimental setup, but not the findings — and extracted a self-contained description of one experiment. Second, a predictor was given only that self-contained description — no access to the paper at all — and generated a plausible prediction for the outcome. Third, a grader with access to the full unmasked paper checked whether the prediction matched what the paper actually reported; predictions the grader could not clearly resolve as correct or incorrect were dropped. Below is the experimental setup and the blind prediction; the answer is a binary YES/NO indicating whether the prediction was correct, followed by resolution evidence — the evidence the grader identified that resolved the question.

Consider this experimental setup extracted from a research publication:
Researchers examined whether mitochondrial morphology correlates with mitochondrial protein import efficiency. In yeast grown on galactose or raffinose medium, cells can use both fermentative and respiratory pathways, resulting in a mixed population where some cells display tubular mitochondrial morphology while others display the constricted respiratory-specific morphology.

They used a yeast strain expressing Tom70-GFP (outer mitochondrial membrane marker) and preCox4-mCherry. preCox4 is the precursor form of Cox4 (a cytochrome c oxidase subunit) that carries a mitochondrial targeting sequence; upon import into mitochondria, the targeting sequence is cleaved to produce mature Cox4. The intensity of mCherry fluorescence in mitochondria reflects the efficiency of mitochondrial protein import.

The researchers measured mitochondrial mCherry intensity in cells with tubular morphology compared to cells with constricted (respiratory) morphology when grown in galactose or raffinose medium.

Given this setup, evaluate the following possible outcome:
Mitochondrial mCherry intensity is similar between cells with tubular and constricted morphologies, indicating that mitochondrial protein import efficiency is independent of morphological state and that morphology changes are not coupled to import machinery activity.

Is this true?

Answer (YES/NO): NO